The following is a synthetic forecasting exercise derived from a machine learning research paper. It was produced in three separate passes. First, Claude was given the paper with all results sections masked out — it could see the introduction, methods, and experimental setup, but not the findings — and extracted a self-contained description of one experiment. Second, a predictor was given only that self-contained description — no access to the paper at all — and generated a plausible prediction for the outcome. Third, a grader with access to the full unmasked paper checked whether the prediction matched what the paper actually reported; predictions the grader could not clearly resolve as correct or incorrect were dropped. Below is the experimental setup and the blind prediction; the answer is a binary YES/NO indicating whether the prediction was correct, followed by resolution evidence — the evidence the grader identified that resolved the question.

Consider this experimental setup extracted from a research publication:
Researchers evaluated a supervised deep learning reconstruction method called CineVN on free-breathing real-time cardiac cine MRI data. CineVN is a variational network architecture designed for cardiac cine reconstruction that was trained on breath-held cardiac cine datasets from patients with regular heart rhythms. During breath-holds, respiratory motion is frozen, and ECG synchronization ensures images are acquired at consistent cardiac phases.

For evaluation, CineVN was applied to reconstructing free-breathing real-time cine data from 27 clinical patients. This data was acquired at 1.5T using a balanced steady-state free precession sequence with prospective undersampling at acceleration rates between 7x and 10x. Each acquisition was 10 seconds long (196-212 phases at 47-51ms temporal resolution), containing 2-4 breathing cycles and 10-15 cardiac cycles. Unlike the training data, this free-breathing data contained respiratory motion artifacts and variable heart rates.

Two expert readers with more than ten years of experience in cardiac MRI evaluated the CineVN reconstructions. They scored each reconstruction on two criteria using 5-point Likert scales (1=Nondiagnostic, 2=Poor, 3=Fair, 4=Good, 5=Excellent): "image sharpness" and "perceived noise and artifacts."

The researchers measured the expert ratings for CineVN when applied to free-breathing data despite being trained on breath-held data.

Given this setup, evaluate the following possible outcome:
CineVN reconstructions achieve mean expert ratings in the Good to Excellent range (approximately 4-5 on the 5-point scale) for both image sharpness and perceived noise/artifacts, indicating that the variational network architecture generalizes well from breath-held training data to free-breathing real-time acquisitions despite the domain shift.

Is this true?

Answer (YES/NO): NO